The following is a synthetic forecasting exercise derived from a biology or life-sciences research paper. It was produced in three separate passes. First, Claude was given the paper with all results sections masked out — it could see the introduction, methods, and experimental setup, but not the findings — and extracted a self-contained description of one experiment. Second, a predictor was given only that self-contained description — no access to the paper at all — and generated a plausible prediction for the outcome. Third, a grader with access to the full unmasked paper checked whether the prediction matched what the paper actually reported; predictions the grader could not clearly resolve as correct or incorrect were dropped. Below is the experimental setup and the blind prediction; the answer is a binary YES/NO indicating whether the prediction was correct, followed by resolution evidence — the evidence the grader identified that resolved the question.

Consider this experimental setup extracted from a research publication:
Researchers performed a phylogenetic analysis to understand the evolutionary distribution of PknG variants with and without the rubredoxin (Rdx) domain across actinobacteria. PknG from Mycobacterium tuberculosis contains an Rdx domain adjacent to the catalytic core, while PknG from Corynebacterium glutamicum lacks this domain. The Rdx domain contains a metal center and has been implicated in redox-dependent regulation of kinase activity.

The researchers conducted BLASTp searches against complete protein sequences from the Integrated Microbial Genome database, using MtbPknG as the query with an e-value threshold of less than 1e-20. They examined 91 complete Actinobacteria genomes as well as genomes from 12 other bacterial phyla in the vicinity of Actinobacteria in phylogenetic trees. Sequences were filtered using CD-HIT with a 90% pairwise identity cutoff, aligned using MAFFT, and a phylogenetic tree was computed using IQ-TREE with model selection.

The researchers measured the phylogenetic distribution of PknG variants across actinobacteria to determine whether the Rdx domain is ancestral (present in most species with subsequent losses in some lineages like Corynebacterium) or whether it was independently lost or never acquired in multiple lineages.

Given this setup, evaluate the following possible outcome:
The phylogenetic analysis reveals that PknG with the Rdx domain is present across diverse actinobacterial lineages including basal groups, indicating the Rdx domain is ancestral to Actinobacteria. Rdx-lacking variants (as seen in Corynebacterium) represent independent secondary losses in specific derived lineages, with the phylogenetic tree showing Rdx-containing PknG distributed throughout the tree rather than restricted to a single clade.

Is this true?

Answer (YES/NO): YES